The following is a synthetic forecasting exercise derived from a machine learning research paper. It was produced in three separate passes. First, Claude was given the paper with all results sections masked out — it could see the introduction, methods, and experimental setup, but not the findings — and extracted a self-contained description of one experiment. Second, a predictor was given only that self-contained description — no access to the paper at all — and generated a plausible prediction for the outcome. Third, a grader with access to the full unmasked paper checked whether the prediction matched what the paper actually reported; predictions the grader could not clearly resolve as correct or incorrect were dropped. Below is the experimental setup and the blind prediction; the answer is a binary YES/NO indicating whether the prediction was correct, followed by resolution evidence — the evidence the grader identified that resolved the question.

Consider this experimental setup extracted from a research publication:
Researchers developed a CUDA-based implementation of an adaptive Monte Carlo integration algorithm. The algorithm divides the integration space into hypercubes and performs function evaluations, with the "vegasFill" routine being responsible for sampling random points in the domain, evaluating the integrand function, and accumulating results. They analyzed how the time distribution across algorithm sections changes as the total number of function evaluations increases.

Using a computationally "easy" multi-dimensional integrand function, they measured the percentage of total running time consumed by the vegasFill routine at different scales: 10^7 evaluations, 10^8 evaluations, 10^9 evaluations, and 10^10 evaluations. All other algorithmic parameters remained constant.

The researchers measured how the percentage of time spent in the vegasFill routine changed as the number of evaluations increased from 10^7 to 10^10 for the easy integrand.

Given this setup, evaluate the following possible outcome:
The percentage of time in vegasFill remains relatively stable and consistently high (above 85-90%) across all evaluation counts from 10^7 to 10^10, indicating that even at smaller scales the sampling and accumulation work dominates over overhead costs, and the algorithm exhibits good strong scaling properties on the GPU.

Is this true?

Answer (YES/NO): NO